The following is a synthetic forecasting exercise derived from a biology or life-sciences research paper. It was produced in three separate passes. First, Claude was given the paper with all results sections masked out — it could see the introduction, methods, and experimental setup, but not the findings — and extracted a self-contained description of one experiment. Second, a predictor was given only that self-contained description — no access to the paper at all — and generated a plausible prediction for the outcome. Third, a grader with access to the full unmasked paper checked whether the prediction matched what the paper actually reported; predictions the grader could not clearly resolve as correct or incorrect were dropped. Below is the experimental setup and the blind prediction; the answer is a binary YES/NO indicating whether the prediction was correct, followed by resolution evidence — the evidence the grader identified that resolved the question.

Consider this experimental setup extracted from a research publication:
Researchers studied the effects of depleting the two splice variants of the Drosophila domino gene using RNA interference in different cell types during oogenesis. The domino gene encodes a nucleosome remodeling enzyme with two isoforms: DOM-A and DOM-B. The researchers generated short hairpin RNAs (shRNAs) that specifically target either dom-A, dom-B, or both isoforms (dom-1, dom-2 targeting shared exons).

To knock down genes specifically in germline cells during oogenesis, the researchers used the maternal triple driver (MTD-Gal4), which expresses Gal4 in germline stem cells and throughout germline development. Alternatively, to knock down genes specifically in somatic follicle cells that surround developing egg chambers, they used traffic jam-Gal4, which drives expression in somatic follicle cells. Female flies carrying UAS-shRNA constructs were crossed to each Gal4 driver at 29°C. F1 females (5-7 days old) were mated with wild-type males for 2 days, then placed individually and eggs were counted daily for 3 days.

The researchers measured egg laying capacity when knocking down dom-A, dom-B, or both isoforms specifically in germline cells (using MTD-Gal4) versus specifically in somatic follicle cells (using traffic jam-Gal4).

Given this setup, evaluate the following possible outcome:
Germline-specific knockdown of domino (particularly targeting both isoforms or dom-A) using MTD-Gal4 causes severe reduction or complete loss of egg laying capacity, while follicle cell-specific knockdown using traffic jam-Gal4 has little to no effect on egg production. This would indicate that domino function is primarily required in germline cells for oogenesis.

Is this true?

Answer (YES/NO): NO